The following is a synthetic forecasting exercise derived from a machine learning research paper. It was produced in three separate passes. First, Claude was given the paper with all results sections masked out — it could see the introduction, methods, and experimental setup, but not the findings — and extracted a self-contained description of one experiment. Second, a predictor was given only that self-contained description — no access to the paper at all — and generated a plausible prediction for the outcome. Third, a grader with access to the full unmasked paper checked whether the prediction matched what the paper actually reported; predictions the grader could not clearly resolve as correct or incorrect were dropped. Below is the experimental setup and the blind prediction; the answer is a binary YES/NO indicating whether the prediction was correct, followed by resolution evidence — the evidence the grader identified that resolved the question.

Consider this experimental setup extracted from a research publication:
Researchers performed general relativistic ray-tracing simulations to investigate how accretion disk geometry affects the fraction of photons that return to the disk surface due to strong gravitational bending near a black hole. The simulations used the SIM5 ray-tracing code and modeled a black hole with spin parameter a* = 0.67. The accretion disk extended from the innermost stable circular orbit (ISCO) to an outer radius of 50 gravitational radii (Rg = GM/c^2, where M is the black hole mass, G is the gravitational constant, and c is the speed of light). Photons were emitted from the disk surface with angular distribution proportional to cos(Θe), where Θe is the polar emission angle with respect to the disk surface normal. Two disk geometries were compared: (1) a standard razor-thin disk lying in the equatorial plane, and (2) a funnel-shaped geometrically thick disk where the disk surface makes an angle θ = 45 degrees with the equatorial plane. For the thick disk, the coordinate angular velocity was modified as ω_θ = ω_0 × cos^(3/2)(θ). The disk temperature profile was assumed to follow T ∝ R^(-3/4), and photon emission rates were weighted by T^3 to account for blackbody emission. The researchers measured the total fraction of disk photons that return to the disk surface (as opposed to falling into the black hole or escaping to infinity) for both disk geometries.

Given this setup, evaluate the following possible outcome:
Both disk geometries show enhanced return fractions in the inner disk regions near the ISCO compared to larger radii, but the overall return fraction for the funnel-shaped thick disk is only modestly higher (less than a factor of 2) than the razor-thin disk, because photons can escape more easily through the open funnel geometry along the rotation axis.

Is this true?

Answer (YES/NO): NO